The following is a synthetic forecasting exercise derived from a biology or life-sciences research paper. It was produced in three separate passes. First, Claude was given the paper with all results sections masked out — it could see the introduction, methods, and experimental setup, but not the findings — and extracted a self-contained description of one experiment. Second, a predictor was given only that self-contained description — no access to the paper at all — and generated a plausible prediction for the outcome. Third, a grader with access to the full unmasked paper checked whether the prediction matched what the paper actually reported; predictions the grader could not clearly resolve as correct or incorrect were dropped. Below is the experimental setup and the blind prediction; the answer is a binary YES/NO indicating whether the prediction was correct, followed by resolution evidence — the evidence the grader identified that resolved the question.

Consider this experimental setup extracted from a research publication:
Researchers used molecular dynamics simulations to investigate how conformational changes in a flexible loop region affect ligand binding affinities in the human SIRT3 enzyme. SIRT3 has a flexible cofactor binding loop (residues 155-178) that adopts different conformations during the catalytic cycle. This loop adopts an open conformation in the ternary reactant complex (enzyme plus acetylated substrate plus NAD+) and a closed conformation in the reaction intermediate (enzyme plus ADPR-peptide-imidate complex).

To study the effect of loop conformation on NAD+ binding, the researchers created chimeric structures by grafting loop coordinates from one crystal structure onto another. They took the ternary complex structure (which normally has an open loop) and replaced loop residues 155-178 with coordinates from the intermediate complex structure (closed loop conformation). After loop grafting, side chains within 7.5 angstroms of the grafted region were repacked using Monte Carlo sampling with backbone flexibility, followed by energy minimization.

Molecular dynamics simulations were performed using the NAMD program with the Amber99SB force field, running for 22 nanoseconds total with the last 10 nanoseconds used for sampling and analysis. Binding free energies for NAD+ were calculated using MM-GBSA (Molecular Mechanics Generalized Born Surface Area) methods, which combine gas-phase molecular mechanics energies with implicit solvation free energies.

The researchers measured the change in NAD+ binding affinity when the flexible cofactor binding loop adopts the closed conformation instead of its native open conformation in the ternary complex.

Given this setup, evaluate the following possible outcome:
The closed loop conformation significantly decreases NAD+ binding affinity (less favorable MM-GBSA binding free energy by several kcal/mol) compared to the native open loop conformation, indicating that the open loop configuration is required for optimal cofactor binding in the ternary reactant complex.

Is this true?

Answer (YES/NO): NO